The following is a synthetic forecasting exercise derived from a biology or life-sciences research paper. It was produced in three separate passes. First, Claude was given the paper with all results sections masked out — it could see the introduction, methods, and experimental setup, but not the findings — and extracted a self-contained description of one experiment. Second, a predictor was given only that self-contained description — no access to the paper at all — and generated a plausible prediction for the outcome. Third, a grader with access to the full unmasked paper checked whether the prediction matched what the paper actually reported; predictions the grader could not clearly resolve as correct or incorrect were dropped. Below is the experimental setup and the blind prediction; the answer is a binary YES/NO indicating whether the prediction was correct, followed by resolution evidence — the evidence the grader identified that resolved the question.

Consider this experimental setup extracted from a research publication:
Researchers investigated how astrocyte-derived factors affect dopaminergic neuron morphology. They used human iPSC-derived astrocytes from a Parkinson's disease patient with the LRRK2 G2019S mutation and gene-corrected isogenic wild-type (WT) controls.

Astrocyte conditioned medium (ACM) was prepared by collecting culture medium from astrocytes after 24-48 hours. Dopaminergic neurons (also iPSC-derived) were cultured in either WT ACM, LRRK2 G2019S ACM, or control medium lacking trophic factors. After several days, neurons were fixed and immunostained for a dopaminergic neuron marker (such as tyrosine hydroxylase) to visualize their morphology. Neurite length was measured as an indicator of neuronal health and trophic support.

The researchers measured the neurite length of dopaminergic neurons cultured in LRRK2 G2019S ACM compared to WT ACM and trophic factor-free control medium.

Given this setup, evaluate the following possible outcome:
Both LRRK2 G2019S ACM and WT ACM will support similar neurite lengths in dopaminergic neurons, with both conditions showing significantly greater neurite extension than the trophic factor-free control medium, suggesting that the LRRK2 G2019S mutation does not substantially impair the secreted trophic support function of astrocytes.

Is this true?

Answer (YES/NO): NO